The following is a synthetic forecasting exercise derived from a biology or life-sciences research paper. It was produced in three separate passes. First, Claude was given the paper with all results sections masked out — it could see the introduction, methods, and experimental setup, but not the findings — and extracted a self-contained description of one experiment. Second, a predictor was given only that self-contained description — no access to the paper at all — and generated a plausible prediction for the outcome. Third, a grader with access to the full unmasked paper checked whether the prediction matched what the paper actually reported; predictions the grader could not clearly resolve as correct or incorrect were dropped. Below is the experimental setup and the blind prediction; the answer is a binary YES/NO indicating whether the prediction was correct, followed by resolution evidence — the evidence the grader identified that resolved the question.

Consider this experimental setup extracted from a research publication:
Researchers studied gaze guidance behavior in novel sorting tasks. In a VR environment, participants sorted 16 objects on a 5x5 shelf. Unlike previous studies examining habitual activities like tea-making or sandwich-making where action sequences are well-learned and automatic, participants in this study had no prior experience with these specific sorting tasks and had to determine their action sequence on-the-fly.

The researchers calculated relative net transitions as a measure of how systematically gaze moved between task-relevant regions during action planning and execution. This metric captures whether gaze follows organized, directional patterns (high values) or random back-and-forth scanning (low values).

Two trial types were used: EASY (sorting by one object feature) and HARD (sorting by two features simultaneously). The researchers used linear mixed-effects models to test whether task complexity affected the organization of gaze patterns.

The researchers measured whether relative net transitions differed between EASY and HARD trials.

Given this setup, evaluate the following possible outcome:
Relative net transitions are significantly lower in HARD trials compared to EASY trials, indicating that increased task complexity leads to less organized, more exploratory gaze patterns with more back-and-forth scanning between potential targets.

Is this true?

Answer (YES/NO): YES